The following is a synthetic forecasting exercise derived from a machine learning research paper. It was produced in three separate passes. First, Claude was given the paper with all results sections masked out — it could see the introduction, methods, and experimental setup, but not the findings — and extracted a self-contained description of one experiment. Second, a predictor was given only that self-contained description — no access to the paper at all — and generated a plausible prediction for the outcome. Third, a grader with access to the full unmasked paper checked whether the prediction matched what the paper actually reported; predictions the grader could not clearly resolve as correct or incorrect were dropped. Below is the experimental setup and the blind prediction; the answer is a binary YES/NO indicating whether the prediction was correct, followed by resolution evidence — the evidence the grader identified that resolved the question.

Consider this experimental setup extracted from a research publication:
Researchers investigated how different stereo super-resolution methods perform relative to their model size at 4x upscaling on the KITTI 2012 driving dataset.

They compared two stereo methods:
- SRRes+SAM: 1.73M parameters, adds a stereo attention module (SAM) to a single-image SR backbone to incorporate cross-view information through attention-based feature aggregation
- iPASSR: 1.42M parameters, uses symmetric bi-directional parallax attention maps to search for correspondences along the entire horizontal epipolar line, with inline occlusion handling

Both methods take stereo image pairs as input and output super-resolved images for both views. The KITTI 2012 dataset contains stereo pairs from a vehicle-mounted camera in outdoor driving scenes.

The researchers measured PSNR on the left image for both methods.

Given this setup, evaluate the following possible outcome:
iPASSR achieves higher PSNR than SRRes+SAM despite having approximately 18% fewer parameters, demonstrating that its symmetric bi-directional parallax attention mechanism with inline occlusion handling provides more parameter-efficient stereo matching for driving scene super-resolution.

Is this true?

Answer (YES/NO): YES